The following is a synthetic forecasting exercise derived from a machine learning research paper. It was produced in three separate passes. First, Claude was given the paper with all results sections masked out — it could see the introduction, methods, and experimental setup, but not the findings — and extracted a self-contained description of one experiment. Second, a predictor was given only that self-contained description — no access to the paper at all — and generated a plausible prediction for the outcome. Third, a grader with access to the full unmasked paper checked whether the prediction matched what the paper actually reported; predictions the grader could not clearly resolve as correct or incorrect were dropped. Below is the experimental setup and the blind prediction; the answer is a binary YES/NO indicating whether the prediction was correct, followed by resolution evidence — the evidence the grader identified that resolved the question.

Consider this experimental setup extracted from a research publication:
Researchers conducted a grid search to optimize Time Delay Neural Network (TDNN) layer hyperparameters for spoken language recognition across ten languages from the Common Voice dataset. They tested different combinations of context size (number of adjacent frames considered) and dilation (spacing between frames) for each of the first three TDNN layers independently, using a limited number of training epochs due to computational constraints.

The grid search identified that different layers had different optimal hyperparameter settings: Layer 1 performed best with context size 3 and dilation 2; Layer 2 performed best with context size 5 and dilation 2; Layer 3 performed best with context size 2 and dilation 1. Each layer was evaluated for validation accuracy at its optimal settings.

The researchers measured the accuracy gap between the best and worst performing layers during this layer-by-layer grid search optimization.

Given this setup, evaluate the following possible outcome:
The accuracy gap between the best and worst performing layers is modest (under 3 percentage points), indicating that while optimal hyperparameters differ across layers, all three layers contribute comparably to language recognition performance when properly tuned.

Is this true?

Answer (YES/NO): NO